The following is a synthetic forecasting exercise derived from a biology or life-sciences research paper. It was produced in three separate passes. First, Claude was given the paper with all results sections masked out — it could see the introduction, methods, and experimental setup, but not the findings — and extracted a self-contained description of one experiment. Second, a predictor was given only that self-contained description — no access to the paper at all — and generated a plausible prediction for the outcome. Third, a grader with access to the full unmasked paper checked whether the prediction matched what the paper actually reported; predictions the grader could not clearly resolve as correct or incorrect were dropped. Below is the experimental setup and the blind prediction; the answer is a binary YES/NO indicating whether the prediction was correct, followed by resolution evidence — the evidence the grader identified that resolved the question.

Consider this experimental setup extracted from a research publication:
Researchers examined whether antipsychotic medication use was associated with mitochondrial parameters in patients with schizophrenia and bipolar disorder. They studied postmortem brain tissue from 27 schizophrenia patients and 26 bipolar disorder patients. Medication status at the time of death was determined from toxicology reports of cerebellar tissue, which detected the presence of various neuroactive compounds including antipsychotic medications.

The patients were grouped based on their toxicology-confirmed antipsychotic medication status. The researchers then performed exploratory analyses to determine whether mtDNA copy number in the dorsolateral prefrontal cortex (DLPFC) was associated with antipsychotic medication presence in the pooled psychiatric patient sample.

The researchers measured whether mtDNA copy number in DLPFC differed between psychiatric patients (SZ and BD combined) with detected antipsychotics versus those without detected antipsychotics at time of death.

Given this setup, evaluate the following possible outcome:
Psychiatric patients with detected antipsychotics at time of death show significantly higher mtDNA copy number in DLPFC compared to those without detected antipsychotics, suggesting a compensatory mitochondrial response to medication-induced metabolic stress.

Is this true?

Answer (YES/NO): NO